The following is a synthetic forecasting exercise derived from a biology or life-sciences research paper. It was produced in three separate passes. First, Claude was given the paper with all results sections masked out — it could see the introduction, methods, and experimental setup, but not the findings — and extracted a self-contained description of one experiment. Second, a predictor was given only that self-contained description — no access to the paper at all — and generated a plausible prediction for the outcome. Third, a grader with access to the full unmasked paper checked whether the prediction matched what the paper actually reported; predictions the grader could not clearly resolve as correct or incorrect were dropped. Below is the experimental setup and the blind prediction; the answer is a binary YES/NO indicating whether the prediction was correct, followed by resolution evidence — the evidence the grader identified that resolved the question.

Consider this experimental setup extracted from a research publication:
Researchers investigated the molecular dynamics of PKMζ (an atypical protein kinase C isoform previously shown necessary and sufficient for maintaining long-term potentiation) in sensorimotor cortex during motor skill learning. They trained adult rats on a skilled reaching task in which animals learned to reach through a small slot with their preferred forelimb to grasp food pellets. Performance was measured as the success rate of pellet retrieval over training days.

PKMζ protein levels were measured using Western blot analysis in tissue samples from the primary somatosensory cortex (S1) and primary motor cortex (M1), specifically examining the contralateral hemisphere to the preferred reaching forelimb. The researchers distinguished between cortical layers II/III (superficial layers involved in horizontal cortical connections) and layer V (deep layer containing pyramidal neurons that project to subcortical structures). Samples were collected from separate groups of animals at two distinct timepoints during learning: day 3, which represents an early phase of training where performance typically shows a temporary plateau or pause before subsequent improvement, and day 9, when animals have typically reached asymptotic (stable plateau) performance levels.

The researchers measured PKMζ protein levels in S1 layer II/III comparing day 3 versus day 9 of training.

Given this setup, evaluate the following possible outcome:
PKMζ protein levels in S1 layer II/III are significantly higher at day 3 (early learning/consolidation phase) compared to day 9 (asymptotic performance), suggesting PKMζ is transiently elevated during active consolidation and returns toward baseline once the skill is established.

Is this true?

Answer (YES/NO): NO